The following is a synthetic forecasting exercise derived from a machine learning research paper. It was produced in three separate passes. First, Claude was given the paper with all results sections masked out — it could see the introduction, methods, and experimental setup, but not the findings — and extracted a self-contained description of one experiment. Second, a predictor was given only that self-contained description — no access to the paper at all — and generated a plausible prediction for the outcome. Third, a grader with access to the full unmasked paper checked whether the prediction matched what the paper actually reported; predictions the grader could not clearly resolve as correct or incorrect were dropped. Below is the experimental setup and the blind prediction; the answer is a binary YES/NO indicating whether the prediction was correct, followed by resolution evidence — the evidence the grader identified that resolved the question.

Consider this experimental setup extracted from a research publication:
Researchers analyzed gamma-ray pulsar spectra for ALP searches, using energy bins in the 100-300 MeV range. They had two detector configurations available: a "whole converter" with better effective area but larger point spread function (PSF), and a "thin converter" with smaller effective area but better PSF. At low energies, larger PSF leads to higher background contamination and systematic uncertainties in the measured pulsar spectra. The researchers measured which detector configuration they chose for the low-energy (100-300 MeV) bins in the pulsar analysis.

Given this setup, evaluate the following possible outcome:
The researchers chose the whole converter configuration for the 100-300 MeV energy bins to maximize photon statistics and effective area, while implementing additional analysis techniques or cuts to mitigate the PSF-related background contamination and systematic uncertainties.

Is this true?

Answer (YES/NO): NO